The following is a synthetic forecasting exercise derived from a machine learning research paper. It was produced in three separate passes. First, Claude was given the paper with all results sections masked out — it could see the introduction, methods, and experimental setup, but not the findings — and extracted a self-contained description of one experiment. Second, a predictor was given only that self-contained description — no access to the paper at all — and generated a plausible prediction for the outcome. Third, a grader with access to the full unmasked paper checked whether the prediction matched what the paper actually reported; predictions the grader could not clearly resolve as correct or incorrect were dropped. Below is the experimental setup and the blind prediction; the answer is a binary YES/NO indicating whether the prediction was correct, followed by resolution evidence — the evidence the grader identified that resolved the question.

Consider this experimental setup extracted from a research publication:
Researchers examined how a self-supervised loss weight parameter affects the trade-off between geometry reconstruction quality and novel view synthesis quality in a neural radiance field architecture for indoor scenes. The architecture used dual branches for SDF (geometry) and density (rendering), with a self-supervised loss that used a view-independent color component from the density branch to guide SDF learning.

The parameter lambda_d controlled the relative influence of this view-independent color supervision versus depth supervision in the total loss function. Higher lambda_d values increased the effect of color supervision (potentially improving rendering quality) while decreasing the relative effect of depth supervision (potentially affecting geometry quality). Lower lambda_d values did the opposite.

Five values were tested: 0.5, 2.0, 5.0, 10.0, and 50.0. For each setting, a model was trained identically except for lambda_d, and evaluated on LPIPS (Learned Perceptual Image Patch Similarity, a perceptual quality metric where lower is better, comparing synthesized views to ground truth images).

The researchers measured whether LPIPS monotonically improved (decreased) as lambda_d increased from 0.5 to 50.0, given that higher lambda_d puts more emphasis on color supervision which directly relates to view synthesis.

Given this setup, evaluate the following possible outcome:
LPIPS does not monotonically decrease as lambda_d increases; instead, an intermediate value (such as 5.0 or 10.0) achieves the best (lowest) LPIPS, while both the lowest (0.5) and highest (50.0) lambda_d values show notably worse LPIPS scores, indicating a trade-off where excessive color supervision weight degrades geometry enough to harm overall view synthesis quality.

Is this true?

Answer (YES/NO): YES